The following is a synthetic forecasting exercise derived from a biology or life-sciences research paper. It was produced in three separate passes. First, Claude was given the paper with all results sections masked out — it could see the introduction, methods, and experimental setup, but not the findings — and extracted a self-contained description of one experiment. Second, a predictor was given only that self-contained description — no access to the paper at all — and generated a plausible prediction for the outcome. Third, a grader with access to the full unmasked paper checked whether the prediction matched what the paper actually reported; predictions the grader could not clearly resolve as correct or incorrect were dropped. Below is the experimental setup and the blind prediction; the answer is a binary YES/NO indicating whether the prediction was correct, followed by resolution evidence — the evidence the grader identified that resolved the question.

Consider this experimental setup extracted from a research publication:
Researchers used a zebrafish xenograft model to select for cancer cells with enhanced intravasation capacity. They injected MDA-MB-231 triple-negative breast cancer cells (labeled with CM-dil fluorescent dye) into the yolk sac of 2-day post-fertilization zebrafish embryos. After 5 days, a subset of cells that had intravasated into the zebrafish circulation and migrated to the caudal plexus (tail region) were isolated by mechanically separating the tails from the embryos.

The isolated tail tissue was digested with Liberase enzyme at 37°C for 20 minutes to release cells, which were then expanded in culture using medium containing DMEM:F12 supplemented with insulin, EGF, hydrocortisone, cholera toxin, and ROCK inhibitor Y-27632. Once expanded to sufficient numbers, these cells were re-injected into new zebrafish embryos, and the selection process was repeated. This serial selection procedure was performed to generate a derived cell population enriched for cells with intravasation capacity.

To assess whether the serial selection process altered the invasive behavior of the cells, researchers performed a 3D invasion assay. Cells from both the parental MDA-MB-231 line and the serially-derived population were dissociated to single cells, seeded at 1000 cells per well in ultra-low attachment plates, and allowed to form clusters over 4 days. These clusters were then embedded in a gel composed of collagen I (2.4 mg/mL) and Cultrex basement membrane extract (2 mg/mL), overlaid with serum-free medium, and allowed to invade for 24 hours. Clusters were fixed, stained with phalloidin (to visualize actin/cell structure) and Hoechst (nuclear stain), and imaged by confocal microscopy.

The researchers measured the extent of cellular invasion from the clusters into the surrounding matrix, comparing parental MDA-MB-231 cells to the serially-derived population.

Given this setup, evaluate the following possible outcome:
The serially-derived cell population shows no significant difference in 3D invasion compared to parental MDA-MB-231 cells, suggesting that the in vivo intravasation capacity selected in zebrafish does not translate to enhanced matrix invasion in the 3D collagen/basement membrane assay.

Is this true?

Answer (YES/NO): NO